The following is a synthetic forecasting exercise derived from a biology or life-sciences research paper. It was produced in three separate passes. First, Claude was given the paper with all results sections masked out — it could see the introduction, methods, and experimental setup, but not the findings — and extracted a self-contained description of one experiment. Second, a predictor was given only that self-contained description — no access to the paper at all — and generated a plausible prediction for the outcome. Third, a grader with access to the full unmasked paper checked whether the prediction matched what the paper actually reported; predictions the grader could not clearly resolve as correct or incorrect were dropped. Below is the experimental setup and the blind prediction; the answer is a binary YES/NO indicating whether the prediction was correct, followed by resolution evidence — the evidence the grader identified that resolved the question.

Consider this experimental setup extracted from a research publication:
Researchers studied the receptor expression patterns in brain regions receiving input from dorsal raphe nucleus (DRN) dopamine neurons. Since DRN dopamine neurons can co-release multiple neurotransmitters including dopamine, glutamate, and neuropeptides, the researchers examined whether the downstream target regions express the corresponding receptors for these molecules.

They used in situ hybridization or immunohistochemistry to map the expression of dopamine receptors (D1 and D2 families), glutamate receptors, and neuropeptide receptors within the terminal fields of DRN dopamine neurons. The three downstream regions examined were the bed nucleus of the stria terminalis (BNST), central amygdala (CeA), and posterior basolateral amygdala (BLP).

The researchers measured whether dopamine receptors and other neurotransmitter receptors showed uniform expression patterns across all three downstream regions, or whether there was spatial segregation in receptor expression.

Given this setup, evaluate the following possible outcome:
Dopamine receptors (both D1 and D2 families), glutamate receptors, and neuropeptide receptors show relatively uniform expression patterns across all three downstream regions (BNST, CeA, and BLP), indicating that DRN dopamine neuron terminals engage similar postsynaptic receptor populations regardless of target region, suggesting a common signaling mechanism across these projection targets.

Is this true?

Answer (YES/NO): NO